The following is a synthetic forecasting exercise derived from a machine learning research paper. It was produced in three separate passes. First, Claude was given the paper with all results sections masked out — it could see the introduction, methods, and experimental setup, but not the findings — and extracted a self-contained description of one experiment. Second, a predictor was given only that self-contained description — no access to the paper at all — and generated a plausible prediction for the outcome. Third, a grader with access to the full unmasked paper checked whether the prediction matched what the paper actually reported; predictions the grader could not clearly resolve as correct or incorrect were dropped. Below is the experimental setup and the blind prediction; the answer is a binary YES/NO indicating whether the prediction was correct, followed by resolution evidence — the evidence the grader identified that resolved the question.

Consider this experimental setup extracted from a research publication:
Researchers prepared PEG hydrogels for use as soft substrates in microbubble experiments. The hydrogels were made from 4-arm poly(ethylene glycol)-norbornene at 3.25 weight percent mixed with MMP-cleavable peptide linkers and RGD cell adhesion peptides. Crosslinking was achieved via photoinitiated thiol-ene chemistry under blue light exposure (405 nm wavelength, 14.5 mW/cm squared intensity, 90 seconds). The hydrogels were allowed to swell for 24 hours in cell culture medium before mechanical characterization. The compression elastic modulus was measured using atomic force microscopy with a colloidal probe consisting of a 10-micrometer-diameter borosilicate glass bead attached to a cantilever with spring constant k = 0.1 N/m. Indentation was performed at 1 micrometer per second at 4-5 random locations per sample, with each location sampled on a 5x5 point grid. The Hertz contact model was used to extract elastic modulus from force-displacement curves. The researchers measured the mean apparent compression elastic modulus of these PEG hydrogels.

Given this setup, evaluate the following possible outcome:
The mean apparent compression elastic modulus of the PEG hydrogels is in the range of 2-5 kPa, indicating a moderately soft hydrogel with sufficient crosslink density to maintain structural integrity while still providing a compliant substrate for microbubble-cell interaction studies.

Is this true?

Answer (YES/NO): NO